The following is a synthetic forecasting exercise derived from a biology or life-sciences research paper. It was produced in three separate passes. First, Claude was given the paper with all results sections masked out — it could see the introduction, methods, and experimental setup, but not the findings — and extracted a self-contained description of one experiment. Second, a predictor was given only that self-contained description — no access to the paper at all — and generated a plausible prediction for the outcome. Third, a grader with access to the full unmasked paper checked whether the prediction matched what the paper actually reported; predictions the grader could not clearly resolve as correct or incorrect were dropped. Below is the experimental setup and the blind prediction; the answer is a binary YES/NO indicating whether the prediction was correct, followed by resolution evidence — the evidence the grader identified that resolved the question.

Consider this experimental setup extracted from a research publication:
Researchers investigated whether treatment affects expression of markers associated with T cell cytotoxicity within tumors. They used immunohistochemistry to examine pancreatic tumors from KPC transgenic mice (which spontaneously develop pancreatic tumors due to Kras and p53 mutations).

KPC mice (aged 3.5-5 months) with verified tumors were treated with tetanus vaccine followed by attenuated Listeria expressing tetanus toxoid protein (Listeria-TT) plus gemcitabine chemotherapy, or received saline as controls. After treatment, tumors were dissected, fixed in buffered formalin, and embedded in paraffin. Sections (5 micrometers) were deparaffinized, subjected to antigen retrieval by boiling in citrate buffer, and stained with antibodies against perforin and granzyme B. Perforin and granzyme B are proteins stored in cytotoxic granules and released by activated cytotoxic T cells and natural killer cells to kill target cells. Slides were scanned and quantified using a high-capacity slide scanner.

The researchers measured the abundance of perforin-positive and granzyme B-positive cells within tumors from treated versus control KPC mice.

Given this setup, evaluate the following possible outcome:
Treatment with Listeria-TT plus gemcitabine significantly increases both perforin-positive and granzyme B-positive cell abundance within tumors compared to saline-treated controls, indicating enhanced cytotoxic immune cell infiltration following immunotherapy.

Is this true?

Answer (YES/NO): YES